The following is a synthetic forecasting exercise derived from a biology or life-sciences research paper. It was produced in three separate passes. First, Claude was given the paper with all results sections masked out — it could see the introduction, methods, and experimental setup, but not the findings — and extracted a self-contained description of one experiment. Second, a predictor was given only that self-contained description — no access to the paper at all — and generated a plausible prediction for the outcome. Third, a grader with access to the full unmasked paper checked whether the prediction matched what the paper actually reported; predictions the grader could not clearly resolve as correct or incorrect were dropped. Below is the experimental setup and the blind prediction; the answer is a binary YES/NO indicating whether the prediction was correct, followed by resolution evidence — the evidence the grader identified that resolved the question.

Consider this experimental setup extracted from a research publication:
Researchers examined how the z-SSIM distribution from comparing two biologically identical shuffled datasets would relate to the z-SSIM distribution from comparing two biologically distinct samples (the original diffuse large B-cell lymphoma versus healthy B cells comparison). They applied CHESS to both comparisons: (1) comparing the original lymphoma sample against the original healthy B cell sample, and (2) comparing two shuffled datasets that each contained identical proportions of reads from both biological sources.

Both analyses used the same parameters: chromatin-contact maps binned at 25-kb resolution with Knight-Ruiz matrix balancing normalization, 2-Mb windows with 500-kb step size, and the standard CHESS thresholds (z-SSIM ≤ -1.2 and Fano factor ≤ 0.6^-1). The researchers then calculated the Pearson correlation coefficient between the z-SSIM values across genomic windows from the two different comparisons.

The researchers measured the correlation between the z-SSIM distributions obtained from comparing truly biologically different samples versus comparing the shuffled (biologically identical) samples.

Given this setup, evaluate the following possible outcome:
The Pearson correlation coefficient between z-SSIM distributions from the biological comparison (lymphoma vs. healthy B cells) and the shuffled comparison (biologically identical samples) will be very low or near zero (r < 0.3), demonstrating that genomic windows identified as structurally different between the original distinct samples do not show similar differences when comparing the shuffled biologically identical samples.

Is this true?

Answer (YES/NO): NO